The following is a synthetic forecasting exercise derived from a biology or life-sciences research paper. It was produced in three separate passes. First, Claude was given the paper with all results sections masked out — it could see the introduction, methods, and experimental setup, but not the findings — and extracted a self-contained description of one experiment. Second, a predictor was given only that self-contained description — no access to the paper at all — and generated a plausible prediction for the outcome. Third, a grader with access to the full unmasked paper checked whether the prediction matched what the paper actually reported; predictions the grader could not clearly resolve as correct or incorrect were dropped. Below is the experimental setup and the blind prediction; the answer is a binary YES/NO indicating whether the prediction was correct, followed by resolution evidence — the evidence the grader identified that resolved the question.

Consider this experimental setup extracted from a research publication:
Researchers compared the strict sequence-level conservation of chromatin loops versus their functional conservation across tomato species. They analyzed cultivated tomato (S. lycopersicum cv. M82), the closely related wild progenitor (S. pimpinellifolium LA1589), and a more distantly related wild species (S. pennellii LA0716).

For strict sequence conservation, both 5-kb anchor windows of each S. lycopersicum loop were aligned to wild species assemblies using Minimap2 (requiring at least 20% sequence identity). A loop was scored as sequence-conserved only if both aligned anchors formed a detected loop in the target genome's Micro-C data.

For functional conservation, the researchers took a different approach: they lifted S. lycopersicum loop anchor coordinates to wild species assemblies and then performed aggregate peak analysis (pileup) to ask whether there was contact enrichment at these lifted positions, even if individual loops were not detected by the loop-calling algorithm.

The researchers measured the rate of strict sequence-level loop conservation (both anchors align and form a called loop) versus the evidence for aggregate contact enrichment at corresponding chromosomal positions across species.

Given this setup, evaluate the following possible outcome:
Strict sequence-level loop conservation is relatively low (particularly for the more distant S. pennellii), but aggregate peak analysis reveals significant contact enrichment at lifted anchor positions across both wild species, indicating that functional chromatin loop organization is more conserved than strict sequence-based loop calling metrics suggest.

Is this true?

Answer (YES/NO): YES